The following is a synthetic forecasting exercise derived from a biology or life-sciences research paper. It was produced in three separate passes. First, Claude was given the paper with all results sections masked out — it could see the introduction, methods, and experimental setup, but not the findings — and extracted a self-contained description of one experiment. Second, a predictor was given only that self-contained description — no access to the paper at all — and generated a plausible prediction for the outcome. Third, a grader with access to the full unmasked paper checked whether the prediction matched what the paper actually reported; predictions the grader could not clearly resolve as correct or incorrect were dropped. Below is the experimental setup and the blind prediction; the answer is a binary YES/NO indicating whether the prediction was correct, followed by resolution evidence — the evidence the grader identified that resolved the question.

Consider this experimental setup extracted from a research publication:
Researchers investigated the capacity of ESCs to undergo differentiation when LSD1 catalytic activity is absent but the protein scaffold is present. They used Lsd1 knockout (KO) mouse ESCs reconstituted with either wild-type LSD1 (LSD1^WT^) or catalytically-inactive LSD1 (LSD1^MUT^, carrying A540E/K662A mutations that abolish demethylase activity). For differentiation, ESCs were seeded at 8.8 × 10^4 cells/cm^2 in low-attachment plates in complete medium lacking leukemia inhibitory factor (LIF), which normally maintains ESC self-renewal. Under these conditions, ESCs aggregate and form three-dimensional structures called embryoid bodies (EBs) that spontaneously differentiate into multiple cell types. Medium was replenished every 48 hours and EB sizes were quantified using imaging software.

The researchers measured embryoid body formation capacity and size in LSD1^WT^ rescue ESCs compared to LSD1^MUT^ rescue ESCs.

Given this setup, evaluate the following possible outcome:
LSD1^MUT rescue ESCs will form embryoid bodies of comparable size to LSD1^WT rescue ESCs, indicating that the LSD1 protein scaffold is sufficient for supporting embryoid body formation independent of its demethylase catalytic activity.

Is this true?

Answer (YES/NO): NO